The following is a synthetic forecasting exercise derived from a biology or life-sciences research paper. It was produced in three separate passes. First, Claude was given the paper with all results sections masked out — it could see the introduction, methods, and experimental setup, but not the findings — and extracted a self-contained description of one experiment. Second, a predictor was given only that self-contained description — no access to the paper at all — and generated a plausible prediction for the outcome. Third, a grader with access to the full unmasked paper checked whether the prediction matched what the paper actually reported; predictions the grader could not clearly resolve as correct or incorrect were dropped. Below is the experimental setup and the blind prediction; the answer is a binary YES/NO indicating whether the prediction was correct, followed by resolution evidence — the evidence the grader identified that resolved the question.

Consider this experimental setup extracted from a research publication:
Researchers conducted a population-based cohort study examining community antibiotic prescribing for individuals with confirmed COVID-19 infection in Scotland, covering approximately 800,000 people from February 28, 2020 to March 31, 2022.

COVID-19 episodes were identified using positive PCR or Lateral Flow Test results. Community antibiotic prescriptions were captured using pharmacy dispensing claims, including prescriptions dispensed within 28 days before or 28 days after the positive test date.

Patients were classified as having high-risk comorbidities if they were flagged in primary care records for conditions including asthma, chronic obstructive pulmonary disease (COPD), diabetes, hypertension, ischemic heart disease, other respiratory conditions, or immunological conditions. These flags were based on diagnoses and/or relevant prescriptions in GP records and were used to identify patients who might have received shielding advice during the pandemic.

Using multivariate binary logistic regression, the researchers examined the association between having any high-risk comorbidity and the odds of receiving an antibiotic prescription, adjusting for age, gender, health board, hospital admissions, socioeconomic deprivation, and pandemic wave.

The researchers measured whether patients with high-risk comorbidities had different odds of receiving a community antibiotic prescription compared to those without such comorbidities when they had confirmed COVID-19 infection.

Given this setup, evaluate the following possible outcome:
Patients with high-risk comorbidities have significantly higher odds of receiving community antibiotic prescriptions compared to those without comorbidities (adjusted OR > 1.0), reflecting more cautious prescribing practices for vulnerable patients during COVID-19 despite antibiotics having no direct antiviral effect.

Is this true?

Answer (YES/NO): YES